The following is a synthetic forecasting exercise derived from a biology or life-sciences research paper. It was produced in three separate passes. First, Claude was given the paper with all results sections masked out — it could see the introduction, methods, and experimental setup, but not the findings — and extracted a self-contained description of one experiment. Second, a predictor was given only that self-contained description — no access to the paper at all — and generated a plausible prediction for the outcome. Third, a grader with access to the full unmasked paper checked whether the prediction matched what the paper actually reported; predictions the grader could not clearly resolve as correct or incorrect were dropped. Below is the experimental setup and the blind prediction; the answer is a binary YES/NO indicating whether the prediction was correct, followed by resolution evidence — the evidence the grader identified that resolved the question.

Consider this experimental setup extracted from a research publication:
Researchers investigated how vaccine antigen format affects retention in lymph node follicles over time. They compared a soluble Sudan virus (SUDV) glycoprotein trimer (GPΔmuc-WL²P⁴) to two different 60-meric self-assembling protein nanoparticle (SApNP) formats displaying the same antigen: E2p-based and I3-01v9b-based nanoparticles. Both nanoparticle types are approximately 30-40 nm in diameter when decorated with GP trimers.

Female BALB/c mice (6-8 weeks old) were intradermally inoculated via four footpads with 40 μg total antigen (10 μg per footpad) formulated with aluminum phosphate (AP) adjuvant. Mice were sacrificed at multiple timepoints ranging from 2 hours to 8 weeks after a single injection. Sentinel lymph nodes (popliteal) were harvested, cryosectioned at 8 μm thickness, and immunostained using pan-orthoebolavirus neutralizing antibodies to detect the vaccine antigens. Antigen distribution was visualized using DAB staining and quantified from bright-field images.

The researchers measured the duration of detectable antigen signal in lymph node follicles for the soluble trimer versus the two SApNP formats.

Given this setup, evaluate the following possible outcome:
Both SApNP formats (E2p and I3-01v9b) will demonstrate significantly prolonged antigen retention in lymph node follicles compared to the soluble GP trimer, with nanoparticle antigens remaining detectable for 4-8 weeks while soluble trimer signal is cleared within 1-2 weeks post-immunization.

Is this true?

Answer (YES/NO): NO